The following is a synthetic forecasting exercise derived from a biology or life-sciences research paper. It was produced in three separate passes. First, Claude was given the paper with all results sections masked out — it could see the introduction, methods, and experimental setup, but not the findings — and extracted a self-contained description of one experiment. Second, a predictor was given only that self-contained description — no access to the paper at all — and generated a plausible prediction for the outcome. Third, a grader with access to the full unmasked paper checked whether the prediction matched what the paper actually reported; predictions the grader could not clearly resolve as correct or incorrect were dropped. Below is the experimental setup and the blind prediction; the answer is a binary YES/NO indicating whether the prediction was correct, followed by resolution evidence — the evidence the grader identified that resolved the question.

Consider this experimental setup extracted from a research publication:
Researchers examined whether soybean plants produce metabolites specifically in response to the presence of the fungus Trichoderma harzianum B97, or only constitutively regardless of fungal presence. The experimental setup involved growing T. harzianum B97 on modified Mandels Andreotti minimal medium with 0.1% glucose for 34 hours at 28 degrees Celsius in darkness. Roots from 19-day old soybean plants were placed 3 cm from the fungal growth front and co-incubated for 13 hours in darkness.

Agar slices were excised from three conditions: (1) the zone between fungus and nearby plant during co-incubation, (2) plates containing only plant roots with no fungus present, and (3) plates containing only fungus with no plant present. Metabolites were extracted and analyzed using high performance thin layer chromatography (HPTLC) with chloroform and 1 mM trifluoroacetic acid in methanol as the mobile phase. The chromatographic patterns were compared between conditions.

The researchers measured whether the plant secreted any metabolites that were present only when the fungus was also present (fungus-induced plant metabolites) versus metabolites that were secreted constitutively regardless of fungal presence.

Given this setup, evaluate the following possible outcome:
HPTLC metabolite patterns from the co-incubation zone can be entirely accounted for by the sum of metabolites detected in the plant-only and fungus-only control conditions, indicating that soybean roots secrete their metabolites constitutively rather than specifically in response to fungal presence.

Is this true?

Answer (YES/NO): NO